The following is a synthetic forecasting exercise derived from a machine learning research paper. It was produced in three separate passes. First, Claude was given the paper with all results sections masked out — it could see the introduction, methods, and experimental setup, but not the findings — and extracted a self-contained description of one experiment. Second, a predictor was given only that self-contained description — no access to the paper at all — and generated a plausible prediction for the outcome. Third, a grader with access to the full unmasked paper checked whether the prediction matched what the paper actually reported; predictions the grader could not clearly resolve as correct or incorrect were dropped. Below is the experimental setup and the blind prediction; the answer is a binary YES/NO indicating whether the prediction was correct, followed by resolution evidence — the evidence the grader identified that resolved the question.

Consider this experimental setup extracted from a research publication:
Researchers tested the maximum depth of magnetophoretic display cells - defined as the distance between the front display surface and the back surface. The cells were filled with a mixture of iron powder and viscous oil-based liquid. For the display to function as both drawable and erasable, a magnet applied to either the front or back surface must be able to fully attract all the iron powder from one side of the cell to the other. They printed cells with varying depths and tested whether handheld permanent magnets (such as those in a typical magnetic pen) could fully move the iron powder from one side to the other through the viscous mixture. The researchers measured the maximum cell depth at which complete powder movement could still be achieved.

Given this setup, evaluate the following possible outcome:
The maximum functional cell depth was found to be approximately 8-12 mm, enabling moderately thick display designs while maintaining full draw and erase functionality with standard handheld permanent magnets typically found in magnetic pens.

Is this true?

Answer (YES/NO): NO